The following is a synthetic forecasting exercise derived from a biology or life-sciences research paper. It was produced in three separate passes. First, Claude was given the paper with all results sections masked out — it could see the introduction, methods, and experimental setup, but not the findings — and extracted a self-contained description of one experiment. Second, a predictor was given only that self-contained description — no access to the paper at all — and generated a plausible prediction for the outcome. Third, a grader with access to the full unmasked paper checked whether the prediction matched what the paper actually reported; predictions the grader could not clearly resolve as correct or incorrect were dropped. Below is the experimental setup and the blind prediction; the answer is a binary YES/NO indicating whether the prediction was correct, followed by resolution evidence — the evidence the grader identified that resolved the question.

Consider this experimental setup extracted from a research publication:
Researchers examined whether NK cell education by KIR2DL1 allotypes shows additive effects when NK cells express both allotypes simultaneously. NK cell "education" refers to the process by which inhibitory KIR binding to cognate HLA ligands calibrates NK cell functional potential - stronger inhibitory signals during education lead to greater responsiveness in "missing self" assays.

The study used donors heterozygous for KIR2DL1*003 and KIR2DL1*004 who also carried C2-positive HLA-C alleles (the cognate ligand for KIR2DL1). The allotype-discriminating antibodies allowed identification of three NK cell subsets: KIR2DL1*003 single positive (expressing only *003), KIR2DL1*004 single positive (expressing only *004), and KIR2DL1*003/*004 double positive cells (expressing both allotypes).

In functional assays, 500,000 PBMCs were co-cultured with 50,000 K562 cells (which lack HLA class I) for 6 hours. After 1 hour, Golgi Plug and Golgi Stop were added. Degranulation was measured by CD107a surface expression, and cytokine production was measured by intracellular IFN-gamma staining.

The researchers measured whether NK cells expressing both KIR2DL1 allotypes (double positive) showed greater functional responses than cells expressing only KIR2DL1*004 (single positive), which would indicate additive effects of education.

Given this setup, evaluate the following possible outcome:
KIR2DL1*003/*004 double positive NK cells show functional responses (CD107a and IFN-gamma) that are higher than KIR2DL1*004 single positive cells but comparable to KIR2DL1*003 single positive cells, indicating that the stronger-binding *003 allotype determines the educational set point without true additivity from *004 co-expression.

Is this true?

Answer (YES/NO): NO